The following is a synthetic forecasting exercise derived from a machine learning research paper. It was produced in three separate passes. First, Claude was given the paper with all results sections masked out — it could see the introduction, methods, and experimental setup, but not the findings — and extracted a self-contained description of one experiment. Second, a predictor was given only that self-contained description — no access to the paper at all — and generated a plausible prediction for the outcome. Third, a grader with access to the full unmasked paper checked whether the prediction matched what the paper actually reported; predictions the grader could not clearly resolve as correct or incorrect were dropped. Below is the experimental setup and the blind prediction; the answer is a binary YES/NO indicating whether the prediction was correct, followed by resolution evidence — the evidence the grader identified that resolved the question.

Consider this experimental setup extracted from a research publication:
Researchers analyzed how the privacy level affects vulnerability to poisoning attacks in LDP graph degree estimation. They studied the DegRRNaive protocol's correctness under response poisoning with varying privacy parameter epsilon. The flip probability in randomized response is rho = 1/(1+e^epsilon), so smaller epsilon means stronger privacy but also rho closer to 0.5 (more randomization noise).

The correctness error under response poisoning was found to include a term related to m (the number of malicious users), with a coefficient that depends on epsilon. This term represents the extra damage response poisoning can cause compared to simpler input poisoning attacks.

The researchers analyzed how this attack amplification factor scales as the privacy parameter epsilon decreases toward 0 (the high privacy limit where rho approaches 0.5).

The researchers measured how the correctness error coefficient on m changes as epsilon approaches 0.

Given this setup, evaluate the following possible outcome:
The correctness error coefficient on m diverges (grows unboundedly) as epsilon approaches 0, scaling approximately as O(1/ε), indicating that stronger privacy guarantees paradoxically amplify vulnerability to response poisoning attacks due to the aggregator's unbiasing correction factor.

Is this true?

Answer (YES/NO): YES